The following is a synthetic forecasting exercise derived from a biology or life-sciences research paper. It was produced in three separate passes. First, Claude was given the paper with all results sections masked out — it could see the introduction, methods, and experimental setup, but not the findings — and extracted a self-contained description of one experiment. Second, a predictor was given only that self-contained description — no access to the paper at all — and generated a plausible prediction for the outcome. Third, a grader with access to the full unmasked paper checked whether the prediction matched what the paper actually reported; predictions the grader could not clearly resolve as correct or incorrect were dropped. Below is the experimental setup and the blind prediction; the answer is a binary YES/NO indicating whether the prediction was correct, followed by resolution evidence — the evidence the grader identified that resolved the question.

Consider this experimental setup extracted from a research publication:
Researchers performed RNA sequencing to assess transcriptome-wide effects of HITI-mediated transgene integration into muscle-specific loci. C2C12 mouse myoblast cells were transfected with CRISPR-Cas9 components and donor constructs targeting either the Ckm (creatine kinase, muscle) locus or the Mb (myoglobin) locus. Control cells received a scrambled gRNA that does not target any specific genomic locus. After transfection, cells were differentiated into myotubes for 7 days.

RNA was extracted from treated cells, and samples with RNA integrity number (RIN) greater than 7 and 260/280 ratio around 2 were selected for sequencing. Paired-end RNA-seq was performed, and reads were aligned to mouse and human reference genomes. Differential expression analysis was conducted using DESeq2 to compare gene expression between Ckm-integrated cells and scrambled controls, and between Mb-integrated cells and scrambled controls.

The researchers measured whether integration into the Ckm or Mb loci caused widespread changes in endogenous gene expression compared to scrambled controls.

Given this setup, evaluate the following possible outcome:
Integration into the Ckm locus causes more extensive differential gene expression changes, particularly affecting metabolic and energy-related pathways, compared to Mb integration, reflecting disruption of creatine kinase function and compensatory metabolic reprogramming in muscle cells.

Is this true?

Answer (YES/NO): NO